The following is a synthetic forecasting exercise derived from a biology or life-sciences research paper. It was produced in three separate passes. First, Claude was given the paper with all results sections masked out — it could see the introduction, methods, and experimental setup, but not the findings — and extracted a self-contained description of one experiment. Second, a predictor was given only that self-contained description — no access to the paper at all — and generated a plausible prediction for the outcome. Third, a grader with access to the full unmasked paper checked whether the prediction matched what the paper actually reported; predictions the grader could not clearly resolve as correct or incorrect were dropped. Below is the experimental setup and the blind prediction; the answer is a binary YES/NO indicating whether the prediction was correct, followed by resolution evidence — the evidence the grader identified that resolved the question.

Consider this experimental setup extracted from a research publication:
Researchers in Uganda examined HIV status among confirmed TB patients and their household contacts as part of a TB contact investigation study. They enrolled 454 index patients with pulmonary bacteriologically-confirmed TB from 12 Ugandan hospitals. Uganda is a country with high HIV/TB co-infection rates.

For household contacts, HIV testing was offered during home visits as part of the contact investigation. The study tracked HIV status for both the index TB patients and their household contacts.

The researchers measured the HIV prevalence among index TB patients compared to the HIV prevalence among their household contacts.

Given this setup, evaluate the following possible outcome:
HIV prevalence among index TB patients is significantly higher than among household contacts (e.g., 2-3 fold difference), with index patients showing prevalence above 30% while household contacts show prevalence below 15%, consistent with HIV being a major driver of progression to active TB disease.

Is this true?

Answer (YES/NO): NO